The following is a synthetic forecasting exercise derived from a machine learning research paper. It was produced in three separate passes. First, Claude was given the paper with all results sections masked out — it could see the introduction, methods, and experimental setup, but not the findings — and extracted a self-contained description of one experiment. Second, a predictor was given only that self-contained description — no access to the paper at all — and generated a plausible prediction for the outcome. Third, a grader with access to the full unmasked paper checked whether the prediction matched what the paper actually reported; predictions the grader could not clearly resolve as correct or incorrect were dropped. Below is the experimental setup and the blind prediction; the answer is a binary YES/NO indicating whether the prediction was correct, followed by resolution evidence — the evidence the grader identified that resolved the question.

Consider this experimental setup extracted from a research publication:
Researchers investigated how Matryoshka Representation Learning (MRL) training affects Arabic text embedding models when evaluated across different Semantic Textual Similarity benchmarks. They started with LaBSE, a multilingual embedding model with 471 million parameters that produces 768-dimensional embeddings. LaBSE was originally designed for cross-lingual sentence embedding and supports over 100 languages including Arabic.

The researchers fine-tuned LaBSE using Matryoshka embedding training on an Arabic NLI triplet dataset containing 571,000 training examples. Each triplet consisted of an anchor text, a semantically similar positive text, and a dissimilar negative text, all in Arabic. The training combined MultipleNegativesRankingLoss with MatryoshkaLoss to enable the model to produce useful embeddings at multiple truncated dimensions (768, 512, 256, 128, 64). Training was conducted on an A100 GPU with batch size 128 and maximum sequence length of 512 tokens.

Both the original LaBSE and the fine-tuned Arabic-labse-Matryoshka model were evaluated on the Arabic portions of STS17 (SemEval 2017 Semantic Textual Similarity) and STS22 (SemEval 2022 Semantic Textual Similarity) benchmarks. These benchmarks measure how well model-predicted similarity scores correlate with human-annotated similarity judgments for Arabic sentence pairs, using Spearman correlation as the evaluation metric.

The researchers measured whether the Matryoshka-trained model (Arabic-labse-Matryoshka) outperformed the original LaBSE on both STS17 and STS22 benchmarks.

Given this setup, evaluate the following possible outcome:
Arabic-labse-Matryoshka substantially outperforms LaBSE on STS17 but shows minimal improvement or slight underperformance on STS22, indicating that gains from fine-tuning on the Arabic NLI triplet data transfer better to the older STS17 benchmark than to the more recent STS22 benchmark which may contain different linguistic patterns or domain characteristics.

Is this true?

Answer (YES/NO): YES